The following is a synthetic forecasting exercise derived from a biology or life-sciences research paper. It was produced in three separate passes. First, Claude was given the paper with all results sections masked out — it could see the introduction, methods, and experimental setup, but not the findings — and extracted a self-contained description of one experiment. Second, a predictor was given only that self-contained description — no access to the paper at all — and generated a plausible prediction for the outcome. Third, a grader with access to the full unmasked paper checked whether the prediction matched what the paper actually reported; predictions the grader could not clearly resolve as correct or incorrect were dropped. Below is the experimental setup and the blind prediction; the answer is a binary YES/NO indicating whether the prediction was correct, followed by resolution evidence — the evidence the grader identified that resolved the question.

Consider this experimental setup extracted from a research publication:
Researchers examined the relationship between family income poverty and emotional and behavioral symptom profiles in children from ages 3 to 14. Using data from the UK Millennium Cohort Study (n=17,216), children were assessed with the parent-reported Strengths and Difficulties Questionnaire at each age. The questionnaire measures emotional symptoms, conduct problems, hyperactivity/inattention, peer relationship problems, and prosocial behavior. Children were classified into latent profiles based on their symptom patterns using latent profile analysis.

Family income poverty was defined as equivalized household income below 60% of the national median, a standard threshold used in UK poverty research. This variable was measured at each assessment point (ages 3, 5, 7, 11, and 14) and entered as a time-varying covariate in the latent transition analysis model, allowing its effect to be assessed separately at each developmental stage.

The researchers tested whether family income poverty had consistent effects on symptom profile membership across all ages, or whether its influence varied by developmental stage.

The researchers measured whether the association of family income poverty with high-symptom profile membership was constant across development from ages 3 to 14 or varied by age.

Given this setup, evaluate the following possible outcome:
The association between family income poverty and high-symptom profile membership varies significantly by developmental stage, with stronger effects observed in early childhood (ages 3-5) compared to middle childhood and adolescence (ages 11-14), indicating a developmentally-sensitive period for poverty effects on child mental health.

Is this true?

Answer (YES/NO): YES